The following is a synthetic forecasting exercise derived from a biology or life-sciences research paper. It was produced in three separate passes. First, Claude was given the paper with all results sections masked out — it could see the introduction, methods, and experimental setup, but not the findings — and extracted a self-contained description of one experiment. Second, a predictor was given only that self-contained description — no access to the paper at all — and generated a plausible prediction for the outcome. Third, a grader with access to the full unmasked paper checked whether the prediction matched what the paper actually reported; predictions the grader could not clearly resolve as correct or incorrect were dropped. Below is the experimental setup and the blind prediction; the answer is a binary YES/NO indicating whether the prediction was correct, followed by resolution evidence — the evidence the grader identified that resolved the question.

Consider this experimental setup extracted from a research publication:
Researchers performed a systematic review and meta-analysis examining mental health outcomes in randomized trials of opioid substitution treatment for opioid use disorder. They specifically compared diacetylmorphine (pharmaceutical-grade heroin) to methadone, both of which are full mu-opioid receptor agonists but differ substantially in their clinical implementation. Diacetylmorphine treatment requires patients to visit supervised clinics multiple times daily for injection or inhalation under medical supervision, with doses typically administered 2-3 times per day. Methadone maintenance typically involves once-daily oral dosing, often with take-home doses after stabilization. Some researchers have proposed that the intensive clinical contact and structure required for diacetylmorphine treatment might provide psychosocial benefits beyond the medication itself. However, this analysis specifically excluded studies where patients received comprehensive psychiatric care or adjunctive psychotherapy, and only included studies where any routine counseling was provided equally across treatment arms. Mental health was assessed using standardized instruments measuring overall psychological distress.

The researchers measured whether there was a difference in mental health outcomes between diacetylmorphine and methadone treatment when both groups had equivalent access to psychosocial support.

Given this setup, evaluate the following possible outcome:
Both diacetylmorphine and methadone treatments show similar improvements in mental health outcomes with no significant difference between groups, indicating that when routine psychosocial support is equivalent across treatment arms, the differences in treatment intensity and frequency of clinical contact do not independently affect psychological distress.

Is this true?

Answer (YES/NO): NO